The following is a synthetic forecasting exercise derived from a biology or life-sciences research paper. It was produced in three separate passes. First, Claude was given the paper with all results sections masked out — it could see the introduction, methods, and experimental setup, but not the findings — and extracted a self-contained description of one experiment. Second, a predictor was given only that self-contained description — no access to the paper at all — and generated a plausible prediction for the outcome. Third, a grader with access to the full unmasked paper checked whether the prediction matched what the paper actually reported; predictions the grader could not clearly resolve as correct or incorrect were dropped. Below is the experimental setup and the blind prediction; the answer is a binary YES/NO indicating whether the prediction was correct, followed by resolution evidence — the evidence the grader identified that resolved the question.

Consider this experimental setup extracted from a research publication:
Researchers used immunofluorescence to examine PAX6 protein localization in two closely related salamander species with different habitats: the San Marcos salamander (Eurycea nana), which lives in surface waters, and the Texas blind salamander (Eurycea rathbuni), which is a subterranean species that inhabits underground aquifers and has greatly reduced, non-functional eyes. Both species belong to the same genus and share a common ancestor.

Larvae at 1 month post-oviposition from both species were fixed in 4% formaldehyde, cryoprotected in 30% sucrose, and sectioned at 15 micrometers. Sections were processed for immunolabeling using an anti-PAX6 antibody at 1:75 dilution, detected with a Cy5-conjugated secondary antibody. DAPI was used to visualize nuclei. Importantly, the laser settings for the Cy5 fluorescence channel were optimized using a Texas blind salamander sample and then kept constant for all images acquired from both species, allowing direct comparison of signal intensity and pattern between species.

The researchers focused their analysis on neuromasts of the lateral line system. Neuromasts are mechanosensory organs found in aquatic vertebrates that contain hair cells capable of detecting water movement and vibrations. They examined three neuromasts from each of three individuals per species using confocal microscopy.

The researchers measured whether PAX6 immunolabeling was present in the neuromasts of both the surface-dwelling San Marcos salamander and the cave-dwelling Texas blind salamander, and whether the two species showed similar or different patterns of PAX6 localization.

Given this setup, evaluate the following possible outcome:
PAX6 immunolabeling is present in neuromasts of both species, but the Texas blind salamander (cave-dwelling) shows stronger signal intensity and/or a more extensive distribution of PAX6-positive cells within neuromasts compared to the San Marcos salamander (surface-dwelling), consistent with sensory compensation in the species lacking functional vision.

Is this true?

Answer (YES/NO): NO